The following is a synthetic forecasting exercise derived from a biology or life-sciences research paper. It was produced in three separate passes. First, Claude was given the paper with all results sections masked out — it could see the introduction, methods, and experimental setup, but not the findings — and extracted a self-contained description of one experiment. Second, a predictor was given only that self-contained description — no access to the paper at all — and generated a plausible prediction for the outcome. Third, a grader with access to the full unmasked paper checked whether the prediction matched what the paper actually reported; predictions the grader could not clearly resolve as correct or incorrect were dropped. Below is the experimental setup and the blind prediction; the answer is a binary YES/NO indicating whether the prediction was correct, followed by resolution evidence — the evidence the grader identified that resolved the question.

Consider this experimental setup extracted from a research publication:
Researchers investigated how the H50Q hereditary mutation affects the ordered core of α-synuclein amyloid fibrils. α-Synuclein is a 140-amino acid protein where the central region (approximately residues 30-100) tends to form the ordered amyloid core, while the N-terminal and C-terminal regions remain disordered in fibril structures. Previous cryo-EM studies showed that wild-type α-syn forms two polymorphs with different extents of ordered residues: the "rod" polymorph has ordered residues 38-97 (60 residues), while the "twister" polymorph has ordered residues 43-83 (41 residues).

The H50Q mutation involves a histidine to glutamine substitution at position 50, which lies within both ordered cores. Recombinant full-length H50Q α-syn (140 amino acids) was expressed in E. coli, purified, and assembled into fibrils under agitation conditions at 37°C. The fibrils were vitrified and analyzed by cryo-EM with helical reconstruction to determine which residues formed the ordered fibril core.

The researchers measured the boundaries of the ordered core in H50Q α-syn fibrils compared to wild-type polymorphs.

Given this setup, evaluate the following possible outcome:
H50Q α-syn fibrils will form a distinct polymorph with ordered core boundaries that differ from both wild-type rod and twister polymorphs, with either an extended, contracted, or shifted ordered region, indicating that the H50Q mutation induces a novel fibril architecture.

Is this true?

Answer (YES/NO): YES